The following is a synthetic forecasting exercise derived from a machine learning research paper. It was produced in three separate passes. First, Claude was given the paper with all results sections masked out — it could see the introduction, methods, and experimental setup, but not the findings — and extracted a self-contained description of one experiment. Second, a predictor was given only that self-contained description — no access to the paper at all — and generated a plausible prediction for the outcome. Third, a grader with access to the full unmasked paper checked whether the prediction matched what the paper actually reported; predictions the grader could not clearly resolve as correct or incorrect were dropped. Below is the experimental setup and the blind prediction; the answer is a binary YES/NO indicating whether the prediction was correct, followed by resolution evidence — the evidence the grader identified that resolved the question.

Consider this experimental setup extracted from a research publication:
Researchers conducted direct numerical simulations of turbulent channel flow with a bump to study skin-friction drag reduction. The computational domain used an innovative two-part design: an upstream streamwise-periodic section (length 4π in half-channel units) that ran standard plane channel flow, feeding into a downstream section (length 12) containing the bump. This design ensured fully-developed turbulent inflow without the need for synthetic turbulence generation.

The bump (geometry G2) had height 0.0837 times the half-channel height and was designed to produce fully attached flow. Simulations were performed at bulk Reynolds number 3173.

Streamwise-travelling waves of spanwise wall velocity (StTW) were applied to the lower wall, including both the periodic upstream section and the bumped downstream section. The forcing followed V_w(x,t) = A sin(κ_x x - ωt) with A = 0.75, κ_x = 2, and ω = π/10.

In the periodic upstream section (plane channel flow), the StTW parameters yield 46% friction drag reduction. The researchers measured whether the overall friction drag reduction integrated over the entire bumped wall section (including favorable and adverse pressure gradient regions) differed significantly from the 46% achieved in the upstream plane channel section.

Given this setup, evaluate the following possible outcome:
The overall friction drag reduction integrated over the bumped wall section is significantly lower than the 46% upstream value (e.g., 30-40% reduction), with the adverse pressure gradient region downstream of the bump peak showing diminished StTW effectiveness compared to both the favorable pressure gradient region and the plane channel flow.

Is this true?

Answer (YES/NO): NO